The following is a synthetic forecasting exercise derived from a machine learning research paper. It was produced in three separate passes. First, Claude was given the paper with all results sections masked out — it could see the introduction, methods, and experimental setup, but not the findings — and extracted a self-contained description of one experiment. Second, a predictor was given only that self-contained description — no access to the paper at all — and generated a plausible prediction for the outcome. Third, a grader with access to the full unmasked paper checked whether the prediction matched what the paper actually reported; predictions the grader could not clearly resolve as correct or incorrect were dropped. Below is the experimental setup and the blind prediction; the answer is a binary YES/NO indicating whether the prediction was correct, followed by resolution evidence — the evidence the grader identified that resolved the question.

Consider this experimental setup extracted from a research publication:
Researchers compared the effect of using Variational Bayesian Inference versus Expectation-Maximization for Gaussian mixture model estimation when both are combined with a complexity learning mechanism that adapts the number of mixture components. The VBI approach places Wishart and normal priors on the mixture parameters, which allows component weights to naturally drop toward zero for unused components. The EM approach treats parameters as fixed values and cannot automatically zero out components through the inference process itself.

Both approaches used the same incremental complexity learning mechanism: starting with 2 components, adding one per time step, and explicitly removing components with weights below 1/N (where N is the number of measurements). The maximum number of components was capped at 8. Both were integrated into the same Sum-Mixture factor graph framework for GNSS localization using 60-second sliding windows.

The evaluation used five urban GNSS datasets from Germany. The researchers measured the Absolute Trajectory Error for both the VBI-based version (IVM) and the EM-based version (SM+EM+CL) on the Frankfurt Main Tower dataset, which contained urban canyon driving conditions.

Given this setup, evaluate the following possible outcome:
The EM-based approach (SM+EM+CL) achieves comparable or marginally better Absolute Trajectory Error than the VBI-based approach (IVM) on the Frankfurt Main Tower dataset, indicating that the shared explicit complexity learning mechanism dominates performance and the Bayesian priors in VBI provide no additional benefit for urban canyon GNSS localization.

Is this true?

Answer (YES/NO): NO